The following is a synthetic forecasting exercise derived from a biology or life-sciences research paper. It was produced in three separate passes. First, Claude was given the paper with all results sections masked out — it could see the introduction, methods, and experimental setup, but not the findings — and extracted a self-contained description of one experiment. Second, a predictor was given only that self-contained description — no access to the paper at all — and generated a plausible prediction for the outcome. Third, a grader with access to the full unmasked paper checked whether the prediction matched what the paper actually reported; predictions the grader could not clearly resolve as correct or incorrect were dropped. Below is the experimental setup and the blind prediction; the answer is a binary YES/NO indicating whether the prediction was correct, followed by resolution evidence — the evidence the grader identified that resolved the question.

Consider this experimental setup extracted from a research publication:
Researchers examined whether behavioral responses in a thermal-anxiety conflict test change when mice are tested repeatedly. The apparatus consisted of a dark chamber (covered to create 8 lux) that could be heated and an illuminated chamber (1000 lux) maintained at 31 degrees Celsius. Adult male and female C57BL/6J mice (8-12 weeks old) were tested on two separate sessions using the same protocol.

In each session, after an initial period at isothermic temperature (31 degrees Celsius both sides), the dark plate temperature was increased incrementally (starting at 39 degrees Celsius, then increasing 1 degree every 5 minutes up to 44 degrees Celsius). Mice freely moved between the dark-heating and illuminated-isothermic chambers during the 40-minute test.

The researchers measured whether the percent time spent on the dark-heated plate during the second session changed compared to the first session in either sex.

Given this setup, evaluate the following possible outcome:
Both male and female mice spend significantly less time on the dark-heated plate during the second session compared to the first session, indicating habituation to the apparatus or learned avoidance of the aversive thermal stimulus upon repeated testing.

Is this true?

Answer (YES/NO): YES